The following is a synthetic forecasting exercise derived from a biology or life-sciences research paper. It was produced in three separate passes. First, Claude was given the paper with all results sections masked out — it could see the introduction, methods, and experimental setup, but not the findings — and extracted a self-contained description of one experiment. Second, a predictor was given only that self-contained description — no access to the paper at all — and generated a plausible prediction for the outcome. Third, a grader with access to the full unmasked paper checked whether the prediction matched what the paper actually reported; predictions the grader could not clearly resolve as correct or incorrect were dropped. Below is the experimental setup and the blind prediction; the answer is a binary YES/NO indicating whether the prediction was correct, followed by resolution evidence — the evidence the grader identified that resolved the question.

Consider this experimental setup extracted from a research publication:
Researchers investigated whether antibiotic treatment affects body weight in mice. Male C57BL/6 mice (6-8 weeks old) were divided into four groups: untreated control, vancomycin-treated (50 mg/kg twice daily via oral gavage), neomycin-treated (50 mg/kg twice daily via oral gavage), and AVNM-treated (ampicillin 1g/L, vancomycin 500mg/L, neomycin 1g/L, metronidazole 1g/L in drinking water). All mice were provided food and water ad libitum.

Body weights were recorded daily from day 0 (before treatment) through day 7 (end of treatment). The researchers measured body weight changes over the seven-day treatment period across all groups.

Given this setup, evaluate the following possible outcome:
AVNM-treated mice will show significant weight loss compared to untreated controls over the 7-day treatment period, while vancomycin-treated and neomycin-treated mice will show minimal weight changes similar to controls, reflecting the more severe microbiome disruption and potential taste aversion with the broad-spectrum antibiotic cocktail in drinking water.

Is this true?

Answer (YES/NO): NO